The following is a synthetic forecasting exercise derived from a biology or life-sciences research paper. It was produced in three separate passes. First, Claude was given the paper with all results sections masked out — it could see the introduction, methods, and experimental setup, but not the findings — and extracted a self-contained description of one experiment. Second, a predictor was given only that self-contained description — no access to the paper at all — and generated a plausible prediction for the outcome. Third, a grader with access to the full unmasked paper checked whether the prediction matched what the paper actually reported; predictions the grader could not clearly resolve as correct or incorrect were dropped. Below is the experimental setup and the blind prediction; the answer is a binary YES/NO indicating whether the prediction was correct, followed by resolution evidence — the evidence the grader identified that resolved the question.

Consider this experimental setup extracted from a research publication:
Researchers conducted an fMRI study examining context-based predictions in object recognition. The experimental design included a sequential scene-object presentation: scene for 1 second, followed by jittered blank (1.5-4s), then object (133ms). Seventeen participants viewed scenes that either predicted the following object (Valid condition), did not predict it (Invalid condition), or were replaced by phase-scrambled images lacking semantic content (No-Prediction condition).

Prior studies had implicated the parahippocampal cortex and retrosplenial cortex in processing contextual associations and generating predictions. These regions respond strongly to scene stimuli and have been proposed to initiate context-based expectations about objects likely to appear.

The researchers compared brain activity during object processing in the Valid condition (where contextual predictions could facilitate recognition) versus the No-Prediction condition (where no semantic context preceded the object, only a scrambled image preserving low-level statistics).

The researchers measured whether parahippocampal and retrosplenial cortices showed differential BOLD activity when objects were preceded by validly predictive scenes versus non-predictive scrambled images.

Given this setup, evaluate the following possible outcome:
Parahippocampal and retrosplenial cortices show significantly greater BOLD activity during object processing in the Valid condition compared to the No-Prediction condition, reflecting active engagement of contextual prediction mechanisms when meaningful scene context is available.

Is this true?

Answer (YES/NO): NO